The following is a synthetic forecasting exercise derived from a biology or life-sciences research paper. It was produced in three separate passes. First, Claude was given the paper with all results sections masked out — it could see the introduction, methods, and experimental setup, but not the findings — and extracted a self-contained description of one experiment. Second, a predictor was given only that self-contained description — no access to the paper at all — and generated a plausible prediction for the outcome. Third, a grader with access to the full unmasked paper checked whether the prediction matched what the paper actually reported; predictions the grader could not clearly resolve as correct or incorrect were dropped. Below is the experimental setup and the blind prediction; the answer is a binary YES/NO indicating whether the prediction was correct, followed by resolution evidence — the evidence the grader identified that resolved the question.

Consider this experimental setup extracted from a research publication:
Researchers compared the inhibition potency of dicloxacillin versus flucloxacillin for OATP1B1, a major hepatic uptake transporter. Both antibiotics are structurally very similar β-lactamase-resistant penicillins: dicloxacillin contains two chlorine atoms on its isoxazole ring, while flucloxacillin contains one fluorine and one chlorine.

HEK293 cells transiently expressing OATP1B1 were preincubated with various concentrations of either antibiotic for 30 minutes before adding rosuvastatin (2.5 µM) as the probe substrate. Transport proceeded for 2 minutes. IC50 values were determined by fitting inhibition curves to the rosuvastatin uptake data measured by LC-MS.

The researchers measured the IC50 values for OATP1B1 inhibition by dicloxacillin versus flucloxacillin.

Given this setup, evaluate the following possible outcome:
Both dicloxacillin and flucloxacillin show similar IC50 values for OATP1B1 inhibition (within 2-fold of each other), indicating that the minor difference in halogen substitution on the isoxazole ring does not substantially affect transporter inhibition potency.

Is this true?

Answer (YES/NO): NO